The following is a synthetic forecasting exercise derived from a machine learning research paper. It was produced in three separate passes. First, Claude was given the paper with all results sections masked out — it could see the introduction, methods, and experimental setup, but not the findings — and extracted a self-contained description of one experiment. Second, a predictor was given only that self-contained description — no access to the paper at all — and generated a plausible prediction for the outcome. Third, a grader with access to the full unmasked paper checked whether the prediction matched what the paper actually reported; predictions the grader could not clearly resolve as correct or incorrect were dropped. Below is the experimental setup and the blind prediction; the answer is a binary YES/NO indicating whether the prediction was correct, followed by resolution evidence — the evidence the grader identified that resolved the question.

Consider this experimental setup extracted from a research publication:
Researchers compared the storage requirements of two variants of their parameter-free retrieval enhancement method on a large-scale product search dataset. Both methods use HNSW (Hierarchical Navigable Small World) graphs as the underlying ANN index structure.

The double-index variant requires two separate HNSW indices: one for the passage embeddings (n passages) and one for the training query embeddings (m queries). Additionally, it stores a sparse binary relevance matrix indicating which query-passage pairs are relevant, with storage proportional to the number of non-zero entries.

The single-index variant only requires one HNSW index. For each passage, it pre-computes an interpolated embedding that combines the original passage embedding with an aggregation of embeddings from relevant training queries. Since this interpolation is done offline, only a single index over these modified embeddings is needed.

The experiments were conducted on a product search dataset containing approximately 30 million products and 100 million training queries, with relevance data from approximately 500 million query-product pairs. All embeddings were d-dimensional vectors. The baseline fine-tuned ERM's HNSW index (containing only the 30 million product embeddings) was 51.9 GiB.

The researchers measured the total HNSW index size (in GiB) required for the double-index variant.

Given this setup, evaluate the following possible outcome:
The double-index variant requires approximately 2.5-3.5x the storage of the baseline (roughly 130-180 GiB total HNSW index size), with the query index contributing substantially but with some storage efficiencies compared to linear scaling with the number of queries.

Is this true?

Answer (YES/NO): NO